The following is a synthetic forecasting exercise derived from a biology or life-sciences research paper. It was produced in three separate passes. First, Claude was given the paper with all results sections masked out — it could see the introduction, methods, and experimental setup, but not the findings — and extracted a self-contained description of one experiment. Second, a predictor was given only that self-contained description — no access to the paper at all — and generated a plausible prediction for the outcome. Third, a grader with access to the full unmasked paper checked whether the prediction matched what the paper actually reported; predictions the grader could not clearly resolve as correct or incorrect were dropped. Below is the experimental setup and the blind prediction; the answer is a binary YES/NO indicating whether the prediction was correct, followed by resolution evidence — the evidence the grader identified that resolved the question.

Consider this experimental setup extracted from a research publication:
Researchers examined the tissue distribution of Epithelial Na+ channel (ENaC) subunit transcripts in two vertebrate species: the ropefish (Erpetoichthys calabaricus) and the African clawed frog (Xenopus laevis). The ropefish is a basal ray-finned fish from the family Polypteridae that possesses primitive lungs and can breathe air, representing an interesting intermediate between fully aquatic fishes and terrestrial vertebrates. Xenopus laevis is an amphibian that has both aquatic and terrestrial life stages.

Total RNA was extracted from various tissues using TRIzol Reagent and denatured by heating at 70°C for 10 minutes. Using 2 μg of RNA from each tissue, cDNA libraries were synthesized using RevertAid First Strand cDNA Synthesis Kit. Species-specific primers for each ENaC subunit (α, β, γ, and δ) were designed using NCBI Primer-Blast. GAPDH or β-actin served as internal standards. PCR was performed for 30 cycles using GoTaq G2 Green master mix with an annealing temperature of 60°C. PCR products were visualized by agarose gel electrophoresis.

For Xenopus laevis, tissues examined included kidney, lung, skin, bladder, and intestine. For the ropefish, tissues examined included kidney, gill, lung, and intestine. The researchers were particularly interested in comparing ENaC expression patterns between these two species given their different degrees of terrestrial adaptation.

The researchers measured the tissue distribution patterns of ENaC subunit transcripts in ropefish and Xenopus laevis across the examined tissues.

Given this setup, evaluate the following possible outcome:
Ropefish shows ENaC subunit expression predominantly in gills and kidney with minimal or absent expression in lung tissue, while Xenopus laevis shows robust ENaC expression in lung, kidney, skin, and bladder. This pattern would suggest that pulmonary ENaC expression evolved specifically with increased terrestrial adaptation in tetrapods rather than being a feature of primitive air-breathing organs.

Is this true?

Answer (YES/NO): NO